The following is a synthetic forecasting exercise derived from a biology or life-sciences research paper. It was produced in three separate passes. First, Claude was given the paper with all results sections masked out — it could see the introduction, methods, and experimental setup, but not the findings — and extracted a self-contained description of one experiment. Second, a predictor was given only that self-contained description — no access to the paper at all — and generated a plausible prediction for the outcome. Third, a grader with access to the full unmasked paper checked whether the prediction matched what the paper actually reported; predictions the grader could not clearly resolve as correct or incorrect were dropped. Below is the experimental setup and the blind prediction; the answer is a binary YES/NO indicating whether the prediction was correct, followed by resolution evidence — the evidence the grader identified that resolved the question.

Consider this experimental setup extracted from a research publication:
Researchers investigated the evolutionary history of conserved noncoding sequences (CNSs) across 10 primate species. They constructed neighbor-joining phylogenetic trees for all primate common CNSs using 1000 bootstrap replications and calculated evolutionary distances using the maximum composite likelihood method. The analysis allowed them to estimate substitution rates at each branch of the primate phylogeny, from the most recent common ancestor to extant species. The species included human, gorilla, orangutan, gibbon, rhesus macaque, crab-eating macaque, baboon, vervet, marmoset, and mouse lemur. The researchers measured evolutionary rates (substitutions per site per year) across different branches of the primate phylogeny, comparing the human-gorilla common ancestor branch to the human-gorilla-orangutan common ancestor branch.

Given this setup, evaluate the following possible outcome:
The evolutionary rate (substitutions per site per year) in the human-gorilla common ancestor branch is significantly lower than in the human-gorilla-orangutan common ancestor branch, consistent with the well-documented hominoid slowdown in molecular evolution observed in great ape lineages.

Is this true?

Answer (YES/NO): NO